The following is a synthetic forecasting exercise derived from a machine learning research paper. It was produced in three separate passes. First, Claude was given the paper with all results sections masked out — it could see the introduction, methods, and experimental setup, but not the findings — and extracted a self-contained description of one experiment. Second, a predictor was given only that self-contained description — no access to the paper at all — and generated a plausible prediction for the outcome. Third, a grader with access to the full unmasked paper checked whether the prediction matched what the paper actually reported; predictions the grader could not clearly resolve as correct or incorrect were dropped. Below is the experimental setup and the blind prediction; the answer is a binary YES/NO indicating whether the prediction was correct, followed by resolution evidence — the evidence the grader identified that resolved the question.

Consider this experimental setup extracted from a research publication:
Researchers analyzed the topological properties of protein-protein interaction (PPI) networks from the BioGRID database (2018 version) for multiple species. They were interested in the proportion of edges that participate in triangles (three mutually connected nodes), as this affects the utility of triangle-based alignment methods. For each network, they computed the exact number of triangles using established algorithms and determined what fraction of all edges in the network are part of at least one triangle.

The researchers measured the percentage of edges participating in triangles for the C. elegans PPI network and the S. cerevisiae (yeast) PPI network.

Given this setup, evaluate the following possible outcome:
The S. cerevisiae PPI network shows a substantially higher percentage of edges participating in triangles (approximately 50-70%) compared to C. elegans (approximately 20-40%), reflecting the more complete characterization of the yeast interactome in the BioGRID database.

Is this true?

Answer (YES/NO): NO